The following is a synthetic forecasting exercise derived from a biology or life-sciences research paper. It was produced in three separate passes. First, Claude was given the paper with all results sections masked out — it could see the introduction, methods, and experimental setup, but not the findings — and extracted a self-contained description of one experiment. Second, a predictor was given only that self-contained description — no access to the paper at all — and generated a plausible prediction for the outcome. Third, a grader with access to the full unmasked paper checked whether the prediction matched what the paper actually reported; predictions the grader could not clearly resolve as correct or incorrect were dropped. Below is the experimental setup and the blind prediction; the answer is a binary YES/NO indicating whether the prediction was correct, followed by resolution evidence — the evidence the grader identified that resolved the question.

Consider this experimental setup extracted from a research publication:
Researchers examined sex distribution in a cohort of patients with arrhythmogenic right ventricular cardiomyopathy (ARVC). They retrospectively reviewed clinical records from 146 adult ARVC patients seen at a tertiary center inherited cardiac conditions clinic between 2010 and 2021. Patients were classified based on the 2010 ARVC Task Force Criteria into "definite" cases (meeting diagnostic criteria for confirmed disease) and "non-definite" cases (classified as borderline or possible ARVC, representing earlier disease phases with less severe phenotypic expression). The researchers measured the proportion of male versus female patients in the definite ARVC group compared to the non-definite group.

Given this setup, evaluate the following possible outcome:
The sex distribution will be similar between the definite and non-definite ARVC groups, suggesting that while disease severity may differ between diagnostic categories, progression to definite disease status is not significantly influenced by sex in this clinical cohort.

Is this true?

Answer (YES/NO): NO